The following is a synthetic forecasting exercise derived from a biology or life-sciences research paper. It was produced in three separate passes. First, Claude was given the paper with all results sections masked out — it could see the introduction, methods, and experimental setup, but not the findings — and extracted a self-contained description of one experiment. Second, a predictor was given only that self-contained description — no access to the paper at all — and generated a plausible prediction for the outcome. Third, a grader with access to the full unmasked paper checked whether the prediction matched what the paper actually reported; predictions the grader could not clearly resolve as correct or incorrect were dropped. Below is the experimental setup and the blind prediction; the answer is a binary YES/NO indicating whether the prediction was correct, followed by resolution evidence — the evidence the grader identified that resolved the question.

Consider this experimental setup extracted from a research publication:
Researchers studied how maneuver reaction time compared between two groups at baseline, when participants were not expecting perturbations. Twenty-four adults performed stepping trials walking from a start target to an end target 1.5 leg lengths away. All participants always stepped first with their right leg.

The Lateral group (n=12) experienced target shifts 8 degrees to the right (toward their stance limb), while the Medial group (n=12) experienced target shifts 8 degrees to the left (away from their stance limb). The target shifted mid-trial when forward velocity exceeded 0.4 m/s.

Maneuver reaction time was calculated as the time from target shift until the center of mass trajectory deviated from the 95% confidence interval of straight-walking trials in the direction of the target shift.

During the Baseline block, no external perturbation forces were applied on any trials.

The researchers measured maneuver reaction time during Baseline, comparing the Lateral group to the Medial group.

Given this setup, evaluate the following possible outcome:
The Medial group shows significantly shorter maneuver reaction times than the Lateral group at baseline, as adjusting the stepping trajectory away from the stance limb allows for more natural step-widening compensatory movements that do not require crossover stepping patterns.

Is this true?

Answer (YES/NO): NO